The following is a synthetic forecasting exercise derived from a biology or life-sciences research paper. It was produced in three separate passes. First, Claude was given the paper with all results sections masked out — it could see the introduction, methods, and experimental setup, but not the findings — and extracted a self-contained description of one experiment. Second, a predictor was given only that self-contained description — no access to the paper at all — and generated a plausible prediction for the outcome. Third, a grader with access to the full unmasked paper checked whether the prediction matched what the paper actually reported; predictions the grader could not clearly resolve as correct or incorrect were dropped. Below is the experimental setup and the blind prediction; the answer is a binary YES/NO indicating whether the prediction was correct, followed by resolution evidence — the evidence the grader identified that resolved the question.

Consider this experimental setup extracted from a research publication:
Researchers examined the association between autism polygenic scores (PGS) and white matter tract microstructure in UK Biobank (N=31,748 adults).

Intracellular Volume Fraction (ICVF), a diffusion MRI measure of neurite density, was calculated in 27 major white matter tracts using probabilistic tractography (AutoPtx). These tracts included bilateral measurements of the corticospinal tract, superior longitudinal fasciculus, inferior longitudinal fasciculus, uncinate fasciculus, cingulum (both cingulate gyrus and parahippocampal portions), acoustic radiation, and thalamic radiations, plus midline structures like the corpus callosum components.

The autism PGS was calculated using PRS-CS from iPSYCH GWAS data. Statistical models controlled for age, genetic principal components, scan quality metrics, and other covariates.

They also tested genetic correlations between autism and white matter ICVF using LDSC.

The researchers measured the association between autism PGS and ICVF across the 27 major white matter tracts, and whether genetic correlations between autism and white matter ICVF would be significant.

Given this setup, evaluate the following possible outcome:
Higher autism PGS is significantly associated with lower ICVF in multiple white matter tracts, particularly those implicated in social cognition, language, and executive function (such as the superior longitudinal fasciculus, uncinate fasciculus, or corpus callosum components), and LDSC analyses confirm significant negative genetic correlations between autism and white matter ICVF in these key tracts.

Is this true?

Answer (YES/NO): NO